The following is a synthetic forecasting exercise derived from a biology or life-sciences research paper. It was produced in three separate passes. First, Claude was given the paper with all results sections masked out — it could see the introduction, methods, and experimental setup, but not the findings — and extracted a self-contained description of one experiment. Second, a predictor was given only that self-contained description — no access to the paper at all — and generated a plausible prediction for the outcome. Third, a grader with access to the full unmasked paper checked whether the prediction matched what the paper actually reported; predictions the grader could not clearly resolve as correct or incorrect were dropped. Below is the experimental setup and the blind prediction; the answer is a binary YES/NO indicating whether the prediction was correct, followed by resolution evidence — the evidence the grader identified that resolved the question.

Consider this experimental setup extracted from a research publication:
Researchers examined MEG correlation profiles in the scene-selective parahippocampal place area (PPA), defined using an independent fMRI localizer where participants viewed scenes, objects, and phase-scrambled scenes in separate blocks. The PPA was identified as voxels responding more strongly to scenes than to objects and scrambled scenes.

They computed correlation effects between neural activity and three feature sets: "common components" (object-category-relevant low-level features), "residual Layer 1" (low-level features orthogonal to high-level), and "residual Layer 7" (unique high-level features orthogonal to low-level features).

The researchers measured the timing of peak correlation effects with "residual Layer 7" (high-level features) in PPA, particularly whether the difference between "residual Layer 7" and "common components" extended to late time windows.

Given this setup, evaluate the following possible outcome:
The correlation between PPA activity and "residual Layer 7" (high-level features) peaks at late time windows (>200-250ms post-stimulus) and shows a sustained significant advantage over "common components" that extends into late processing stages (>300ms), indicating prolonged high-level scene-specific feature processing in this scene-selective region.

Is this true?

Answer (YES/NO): YES